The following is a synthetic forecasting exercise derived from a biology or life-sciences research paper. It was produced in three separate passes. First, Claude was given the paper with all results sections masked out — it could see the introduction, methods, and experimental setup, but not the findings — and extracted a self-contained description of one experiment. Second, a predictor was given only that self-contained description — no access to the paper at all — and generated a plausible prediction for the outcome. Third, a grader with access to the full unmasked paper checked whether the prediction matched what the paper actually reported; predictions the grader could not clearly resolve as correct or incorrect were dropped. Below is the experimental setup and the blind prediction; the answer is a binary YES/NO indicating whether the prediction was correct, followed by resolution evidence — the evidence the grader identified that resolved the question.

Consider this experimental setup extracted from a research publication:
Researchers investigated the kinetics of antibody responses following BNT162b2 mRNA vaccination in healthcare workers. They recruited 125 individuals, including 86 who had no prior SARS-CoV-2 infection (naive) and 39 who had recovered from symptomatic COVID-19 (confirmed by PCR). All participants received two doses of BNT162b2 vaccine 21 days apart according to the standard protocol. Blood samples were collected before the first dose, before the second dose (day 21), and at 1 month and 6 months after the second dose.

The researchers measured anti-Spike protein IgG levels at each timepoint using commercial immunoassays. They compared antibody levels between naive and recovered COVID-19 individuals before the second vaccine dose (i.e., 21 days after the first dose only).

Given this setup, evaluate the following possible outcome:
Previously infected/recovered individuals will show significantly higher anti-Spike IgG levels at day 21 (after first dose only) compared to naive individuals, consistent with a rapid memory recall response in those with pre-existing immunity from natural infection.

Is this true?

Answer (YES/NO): YES